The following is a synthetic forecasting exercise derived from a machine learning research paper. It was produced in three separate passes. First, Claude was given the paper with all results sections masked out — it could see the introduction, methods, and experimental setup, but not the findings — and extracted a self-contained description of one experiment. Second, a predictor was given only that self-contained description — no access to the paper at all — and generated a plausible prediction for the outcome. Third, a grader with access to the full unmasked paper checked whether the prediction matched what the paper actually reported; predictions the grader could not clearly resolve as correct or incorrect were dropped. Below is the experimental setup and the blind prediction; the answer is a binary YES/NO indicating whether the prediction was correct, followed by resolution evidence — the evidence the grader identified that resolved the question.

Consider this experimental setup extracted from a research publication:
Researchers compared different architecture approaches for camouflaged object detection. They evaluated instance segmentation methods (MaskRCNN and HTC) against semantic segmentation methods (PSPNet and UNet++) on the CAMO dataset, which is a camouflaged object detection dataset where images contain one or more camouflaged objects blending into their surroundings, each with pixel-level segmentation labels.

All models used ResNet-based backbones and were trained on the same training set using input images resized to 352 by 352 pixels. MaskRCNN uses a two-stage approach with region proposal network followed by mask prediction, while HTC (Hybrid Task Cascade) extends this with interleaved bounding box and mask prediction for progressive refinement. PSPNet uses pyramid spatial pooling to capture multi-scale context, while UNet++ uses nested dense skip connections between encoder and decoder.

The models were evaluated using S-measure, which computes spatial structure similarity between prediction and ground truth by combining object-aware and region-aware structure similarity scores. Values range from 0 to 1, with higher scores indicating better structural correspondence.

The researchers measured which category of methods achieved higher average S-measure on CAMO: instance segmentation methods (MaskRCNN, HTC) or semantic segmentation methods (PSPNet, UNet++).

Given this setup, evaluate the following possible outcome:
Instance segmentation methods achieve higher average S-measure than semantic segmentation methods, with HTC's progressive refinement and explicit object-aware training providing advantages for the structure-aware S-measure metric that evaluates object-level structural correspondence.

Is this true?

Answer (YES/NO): NO